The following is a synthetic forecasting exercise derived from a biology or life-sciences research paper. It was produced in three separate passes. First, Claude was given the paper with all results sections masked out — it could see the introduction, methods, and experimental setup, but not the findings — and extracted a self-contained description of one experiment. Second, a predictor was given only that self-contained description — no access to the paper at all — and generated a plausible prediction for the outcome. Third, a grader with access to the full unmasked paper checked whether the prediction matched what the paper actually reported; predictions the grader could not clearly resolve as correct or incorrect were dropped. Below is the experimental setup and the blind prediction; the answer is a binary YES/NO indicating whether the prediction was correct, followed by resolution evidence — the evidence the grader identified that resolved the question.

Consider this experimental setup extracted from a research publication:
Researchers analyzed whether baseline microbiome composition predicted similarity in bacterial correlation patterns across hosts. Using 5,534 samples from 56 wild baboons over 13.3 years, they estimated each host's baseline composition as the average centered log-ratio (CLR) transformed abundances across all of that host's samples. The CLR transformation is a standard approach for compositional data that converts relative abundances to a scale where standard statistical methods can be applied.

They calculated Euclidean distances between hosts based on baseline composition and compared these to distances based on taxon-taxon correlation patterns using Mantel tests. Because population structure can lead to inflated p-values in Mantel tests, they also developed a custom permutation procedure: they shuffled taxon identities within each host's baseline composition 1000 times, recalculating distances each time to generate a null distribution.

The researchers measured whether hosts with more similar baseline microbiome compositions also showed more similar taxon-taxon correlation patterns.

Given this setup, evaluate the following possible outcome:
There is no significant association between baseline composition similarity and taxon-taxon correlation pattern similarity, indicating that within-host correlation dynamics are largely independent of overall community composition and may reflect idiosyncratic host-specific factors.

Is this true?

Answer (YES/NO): NO